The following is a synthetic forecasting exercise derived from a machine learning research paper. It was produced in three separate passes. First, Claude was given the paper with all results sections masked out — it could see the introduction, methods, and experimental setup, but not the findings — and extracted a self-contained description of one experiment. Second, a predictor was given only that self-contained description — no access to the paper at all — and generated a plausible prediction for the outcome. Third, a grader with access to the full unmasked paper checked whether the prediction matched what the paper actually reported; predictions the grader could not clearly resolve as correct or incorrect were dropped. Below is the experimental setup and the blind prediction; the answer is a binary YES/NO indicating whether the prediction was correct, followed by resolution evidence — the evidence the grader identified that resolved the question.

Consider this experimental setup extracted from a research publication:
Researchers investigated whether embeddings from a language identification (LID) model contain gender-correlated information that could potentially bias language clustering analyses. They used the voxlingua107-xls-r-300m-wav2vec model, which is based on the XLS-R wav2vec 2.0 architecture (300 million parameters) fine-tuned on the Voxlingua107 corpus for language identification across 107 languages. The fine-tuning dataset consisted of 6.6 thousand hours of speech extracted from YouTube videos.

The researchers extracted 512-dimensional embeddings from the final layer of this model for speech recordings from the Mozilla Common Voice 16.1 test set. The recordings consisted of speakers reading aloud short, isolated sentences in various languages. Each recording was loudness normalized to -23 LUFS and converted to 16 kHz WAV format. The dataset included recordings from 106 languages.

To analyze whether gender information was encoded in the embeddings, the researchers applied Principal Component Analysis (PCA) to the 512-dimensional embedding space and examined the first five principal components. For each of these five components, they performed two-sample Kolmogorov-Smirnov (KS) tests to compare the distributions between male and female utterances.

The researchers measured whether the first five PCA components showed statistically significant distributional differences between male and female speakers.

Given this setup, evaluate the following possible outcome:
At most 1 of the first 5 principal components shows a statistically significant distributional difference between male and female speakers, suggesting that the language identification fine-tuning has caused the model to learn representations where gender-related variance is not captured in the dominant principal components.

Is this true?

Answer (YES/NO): NO